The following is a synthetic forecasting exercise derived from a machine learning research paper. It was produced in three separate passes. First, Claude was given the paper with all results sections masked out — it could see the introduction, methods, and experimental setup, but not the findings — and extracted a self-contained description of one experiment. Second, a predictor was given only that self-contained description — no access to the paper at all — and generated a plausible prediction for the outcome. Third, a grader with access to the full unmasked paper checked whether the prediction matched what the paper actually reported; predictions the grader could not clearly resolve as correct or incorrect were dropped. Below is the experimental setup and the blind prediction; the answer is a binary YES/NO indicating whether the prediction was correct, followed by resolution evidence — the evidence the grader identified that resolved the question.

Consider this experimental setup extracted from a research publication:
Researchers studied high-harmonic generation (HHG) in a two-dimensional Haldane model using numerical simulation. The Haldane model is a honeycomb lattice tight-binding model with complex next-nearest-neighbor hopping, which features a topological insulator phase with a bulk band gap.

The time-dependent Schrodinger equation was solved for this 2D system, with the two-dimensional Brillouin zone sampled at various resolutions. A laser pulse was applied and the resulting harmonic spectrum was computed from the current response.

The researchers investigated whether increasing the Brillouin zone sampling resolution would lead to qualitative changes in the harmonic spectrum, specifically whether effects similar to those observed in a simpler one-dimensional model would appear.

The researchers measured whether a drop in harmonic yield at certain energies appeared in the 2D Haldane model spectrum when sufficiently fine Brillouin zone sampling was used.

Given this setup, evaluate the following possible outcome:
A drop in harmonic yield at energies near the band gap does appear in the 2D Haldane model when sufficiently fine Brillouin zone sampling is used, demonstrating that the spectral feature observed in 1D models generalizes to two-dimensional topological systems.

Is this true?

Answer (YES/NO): YES